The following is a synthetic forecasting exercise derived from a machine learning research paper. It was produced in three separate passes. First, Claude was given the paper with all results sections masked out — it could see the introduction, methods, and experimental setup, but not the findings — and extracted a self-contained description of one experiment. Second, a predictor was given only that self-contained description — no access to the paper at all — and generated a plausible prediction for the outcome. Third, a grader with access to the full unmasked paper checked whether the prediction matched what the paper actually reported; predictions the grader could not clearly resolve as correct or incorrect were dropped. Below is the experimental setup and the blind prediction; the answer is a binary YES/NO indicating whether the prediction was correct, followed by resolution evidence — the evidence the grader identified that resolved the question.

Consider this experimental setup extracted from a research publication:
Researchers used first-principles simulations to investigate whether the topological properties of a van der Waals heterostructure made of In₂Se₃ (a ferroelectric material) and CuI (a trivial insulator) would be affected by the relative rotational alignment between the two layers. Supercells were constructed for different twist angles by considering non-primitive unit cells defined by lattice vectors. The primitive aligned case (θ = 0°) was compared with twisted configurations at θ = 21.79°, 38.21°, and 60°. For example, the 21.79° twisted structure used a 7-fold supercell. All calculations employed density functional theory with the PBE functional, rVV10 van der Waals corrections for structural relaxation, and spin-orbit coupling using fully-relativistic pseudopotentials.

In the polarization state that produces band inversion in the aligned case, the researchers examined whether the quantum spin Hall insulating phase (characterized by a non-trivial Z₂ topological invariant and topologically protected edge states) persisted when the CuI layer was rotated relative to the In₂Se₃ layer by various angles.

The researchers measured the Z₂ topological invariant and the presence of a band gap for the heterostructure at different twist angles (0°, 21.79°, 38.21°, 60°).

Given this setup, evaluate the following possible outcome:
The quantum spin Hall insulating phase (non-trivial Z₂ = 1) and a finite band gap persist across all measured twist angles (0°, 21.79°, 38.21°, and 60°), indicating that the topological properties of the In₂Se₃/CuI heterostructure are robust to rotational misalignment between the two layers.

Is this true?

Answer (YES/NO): YES